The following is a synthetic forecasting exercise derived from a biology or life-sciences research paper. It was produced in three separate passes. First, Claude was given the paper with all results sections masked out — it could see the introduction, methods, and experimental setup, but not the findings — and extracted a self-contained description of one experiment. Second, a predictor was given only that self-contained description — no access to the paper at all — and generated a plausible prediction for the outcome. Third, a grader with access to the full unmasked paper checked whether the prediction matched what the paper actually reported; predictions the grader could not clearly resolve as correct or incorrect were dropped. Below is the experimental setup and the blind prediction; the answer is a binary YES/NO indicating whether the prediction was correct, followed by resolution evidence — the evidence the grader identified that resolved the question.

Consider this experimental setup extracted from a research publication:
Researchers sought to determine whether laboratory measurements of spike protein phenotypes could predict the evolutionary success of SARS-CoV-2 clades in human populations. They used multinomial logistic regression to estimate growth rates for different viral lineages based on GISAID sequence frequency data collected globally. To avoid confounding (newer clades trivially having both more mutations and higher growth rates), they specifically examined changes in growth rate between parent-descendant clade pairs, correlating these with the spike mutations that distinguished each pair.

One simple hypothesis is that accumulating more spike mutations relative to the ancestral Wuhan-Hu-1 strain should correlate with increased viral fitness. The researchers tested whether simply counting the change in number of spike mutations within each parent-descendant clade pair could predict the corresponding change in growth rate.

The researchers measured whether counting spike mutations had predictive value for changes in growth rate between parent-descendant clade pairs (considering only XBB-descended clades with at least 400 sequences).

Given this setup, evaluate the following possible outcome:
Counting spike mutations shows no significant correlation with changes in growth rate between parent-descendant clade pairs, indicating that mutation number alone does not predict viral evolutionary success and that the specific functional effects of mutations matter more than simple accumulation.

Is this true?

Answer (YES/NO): YES